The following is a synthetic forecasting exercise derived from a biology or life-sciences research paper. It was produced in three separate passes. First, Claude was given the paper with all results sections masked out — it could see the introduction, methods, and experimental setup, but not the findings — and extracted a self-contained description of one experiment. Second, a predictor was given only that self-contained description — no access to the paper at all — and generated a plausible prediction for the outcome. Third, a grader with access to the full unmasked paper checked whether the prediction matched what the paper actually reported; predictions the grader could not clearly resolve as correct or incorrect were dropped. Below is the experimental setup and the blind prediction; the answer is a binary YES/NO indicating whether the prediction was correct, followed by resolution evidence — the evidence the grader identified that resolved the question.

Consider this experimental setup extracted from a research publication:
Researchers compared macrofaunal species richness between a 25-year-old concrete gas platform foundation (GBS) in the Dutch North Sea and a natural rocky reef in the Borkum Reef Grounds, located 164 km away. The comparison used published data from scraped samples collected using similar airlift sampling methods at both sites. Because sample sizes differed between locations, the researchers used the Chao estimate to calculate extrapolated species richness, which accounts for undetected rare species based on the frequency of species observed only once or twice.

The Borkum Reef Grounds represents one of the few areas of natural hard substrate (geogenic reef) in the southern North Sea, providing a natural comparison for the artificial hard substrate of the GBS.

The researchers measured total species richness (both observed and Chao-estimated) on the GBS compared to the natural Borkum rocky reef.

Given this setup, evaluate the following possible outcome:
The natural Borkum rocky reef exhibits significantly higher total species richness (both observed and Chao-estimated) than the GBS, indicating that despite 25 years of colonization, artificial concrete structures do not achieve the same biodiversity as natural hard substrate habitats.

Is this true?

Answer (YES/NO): NO